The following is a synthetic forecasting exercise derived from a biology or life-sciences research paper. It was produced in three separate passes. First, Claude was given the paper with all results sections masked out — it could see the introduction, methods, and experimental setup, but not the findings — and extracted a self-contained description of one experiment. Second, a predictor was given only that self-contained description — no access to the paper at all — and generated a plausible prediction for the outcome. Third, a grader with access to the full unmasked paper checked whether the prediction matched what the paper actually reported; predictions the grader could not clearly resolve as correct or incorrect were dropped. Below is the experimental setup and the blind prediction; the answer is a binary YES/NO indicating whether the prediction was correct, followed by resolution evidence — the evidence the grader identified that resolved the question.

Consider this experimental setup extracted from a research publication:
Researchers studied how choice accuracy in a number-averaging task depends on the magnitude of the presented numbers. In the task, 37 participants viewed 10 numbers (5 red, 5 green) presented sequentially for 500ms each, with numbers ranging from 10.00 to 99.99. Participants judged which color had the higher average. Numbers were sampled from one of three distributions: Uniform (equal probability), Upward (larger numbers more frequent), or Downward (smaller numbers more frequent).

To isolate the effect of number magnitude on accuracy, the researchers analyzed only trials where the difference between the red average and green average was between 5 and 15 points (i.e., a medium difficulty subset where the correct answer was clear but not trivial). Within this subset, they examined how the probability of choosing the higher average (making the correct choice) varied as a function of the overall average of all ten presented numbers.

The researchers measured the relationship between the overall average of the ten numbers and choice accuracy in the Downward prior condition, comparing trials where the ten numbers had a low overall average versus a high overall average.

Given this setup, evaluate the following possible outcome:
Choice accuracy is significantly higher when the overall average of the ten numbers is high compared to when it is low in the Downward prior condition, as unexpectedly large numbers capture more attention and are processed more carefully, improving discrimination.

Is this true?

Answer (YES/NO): NO